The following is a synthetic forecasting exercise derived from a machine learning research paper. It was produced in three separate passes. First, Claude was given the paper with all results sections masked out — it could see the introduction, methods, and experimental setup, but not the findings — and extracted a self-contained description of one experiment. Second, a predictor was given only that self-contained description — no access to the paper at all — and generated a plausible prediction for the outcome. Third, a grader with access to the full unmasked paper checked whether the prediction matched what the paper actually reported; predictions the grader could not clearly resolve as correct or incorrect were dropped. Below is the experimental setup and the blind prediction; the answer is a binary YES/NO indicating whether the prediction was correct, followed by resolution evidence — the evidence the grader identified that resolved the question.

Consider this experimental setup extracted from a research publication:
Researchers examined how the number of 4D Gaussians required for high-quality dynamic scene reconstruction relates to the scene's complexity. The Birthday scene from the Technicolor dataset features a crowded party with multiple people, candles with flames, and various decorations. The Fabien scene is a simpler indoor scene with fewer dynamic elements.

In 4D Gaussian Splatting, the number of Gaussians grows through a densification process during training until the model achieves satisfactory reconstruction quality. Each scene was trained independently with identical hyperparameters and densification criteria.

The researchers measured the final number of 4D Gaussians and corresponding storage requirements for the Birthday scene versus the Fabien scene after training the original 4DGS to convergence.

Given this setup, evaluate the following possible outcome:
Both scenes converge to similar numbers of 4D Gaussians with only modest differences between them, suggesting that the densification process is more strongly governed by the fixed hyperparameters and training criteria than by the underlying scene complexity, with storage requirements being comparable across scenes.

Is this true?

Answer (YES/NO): NO